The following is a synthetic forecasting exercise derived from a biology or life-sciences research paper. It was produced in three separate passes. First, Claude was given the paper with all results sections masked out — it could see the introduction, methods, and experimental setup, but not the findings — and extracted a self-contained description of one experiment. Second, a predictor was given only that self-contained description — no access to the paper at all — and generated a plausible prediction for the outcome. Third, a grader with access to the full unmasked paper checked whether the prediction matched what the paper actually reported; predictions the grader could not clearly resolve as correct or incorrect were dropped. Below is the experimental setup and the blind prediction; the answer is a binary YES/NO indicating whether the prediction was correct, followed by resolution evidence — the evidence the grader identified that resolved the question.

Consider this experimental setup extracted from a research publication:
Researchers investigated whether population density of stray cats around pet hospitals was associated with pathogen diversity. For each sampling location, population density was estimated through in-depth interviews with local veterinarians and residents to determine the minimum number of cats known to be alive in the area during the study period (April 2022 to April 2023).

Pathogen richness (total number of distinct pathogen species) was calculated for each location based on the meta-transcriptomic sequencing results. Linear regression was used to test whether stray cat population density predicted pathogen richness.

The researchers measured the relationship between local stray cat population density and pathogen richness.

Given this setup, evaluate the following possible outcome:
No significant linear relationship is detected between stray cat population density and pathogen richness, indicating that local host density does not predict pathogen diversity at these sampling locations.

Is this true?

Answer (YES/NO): NO